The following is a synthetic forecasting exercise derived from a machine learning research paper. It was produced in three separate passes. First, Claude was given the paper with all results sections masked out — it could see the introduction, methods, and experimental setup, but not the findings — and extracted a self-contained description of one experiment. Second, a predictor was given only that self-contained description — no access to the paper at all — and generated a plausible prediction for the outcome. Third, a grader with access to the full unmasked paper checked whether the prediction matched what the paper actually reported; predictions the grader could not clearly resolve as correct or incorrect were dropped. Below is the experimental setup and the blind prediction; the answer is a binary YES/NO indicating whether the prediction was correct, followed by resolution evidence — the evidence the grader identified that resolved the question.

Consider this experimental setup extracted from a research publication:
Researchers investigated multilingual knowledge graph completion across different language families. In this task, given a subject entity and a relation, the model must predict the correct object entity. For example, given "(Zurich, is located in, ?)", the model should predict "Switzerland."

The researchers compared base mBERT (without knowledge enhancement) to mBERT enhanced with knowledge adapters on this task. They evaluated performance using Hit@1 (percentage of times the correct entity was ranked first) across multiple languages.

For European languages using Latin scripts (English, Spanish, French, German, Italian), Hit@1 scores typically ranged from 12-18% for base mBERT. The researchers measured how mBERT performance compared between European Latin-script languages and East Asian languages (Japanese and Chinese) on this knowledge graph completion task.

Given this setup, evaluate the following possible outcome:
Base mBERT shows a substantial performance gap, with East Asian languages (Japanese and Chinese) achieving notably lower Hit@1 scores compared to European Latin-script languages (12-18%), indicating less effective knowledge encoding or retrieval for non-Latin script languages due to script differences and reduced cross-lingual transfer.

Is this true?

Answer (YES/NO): YES